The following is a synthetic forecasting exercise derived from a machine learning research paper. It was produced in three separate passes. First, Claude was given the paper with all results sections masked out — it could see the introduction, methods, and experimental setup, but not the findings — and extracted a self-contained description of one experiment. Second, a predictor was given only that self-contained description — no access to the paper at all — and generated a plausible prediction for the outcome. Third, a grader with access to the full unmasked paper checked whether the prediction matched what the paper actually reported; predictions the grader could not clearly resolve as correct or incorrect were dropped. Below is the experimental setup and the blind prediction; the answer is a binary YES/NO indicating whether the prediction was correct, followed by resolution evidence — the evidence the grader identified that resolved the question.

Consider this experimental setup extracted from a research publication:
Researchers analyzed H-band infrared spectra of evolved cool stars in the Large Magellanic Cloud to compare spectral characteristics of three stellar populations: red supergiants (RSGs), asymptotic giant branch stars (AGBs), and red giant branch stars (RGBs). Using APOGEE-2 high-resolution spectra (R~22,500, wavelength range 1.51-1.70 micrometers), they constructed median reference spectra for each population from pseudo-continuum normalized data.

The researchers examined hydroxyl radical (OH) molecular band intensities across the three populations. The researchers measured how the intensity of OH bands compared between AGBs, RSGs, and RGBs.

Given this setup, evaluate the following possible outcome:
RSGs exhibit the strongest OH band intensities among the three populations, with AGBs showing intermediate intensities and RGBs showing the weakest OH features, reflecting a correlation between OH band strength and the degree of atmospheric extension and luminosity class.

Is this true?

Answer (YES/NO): NO